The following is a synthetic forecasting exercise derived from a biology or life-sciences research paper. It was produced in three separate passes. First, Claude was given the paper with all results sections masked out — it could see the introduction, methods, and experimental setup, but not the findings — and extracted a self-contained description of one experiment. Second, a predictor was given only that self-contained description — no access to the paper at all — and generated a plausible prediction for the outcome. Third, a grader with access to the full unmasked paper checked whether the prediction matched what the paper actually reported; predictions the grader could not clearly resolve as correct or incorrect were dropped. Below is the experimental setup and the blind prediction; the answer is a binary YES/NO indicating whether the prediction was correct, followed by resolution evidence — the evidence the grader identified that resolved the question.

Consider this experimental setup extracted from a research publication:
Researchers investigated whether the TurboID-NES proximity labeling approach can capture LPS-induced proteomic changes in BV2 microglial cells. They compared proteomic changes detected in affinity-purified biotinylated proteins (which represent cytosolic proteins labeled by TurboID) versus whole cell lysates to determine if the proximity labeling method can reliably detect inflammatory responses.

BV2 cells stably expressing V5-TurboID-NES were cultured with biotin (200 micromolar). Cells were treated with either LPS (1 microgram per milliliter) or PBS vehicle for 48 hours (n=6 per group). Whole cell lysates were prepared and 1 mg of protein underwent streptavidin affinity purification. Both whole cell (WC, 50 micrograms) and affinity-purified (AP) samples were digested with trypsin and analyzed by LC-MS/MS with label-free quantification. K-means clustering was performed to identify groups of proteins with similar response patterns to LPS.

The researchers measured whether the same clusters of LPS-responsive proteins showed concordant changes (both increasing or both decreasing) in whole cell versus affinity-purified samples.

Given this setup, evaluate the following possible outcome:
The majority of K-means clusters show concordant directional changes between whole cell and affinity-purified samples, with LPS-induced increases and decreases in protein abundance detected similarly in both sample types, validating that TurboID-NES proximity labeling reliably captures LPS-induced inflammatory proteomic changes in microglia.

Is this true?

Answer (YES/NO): NO